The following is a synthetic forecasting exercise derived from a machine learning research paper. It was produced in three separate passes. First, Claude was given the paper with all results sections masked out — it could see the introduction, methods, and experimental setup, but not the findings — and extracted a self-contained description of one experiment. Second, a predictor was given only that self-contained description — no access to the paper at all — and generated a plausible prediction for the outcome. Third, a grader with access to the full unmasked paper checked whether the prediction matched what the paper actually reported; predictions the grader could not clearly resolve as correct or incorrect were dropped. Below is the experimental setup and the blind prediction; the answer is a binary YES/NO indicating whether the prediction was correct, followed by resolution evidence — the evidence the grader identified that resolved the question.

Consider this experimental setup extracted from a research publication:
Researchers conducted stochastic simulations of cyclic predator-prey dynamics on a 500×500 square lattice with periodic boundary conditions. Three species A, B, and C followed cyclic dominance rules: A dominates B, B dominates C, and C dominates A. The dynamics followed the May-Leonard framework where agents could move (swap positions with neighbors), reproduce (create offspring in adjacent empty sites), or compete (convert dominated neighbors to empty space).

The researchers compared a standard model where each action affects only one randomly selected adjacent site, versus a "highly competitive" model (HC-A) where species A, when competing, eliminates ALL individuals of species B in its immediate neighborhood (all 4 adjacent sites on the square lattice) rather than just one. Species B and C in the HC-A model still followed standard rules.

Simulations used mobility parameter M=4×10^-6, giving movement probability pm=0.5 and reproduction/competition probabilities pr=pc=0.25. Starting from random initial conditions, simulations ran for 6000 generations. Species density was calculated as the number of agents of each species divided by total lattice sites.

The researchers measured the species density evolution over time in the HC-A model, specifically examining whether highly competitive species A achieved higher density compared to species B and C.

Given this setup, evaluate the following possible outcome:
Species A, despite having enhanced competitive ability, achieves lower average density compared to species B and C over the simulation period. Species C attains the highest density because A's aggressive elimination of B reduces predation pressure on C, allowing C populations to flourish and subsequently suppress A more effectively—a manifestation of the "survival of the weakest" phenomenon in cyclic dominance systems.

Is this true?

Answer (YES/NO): YES